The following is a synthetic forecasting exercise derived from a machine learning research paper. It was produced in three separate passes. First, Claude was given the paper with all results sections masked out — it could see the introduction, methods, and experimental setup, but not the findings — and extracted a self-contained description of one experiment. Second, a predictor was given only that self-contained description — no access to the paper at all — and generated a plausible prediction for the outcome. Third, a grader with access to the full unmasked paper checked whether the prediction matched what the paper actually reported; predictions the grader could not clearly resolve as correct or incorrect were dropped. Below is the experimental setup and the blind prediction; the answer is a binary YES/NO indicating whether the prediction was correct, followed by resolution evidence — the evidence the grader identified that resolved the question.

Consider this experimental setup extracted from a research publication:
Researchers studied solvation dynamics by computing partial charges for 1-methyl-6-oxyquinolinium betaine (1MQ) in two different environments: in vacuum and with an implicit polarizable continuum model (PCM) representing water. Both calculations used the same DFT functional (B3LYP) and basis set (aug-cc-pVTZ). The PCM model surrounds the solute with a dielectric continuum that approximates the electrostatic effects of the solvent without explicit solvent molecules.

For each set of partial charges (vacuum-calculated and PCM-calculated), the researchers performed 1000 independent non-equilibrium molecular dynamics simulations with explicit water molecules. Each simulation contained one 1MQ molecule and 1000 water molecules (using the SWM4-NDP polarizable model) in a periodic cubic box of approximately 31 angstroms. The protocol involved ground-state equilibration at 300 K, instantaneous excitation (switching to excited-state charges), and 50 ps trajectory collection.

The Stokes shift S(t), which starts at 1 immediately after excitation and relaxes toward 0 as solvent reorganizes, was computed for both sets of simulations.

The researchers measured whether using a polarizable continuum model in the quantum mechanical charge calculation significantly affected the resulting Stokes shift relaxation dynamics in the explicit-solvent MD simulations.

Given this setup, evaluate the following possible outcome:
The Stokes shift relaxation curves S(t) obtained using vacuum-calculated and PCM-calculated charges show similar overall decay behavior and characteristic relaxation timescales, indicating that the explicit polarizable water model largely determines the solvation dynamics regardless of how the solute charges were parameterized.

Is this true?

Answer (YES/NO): YES